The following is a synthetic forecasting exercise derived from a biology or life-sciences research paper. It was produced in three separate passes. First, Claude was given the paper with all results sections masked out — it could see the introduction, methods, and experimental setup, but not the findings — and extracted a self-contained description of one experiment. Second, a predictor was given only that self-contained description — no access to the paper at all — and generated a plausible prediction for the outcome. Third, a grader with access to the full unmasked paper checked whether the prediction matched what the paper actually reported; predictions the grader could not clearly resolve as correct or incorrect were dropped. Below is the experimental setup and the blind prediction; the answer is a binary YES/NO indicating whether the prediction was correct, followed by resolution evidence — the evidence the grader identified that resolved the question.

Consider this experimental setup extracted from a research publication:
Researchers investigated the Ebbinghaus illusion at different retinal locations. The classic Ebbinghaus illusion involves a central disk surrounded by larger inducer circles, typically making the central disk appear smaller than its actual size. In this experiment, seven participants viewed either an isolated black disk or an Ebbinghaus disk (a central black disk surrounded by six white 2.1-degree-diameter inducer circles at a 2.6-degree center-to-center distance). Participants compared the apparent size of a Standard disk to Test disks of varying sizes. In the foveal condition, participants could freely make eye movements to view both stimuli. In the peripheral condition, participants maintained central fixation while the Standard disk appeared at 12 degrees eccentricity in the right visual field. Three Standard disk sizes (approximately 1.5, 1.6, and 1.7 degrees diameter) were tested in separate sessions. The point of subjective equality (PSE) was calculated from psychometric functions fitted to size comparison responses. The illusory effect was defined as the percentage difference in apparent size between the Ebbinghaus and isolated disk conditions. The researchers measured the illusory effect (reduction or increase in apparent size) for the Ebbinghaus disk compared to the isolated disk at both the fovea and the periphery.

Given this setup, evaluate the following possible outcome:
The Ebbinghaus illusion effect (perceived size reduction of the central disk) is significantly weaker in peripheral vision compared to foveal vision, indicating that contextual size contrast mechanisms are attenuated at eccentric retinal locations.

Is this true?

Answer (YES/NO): NO